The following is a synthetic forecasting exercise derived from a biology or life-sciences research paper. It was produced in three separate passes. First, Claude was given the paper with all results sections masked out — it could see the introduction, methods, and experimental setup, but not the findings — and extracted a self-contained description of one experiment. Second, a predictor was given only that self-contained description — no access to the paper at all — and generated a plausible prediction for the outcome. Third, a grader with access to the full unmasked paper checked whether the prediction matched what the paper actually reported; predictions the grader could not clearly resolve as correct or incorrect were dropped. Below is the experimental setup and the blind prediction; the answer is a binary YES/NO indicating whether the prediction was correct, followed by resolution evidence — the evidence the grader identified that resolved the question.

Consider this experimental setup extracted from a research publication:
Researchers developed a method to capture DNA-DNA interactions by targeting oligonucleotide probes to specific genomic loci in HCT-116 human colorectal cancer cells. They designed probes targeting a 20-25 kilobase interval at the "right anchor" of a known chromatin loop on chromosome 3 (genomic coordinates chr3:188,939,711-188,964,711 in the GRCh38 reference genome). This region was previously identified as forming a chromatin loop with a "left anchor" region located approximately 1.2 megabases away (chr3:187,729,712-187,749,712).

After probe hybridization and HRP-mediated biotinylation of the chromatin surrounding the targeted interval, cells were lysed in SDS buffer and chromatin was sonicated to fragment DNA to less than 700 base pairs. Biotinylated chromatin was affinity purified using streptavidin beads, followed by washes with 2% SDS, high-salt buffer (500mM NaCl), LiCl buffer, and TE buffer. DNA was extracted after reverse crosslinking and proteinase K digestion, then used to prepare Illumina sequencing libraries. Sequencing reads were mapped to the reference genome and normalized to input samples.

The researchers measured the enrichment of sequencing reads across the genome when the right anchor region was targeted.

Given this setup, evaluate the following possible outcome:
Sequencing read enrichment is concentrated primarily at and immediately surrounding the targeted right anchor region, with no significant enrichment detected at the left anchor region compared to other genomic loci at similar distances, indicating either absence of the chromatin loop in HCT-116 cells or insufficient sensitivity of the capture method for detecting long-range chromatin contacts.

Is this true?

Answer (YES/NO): NO